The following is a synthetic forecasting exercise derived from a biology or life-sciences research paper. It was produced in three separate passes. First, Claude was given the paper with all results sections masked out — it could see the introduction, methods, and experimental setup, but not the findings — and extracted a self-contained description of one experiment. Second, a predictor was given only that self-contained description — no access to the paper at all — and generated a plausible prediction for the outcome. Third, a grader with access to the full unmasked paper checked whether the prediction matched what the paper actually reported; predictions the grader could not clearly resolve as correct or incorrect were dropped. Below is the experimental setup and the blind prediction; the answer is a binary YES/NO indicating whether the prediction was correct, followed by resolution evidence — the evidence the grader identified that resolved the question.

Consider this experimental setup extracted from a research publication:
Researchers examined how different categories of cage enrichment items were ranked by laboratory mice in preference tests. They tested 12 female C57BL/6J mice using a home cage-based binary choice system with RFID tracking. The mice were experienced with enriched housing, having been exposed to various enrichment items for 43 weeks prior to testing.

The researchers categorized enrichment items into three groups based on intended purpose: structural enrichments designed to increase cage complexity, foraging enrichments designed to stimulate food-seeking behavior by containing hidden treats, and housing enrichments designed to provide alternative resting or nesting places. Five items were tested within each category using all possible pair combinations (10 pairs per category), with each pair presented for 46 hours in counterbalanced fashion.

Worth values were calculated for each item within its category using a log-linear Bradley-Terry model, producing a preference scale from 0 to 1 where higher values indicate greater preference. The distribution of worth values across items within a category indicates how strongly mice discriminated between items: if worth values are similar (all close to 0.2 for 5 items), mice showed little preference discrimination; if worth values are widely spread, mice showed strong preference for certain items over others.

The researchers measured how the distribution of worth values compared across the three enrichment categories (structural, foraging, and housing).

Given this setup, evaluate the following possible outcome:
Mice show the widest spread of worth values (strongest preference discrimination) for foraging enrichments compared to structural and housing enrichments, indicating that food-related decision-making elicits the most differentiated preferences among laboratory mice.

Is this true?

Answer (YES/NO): YES